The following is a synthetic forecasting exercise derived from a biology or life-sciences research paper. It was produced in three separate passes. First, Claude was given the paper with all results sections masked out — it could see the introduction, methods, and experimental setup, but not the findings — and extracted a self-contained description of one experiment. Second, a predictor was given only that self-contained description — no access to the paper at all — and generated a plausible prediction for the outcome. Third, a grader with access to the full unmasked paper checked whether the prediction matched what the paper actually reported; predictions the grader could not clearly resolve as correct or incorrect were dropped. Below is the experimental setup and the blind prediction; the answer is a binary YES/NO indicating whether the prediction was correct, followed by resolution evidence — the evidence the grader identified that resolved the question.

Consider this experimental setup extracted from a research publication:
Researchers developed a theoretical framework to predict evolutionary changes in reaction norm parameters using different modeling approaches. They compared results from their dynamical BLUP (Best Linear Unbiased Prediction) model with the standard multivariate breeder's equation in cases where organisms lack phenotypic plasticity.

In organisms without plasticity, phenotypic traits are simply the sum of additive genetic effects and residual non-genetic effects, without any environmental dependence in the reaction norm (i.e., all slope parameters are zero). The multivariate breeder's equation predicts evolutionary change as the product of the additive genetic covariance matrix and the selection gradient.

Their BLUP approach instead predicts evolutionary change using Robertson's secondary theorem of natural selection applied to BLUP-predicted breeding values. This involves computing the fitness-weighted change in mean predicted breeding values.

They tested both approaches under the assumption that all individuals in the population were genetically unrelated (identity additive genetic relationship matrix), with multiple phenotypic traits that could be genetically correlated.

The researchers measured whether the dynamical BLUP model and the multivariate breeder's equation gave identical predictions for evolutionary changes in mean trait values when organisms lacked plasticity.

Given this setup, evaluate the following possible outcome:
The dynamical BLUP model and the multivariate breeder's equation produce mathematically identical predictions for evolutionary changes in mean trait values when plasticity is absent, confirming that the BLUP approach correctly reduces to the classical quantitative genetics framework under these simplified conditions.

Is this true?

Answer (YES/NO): YES